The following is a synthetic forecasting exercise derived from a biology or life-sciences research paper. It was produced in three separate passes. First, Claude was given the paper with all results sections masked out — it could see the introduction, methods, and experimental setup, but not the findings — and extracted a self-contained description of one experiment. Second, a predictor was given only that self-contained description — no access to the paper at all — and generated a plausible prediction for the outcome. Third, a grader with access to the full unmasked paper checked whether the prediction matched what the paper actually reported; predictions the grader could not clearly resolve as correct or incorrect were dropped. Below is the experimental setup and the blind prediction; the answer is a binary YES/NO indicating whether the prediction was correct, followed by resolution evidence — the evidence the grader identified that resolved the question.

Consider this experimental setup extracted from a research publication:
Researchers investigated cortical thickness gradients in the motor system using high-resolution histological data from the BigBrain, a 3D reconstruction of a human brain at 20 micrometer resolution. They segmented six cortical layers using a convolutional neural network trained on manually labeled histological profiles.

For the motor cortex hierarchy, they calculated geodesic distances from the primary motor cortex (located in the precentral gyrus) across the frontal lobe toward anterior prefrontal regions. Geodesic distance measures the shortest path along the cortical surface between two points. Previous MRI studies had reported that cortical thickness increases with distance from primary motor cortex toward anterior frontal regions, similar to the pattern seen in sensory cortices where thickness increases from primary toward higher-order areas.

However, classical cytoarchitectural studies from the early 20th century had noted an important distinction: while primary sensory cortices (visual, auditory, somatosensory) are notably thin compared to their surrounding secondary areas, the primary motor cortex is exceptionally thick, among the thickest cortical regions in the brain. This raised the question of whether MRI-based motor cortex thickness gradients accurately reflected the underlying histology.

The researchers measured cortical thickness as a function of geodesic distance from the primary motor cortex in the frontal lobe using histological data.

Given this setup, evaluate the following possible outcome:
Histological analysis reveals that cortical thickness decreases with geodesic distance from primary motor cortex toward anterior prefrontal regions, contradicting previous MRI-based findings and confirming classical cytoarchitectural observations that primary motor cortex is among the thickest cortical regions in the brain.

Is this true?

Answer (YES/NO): YES